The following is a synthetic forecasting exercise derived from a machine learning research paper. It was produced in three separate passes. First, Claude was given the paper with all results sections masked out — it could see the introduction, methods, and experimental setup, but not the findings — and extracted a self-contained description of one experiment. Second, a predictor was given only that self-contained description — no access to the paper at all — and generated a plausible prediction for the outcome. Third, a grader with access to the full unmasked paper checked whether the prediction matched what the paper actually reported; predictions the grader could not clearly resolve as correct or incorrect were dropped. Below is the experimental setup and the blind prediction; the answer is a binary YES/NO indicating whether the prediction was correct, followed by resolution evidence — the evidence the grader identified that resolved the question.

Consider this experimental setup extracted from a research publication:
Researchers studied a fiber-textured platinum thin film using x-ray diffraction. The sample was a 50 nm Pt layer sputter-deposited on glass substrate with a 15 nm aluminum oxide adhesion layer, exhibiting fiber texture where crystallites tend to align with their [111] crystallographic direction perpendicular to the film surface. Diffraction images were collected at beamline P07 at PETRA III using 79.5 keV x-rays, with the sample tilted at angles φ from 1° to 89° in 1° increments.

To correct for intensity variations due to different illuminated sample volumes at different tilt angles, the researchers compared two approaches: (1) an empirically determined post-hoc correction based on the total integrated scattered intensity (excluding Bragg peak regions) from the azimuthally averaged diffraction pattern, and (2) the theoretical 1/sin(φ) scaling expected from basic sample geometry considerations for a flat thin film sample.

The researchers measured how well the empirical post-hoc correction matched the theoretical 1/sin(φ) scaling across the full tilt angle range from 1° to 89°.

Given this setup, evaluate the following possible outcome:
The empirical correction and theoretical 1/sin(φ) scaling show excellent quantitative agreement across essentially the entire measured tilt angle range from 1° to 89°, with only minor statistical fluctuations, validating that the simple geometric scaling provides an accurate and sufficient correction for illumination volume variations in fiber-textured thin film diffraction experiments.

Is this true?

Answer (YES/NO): NO